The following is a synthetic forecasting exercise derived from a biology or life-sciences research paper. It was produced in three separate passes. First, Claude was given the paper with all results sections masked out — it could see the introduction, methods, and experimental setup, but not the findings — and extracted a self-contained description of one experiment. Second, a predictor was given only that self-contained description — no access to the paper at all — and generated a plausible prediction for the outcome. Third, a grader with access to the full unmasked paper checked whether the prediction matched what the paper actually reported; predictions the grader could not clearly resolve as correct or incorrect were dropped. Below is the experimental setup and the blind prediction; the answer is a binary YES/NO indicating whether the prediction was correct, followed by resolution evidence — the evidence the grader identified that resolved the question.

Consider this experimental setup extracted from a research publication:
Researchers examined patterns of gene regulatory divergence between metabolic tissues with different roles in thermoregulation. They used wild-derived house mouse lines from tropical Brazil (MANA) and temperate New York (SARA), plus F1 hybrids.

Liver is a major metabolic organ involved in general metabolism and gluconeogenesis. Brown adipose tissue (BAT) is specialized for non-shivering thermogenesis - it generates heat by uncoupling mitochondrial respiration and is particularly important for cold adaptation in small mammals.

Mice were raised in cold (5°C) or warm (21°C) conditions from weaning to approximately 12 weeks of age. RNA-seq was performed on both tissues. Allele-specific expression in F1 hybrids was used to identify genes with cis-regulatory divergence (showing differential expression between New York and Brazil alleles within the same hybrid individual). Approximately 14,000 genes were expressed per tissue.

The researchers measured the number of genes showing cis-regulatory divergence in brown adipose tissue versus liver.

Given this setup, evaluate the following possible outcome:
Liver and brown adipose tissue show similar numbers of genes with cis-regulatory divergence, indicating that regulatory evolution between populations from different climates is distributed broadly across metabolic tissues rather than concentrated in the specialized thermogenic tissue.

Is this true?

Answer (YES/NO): YES